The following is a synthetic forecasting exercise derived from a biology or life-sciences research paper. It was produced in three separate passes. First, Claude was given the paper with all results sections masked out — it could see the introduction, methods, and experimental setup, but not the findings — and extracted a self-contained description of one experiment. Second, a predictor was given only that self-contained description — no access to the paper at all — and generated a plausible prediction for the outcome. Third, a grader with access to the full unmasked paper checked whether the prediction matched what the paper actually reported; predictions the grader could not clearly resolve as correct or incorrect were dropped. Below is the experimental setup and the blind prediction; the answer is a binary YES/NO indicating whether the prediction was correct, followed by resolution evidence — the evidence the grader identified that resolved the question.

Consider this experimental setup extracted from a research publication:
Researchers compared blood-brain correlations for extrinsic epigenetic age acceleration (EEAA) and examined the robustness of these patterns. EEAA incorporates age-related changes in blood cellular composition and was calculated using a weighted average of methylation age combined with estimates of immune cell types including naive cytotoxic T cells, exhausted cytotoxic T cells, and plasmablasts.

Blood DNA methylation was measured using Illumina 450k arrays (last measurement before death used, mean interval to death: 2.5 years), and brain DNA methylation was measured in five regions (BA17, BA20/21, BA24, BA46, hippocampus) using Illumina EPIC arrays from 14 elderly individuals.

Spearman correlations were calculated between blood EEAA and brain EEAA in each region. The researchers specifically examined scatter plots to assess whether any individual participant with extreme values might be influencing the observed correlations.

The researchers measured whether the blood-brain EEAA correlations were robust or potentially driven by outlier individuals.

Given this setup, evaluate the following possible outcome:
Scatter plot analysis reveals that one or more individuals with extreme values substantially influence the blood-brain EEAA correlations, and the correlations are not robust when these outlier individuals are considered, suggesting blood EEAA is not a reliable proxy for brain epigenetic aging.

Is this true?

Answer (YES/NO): YES